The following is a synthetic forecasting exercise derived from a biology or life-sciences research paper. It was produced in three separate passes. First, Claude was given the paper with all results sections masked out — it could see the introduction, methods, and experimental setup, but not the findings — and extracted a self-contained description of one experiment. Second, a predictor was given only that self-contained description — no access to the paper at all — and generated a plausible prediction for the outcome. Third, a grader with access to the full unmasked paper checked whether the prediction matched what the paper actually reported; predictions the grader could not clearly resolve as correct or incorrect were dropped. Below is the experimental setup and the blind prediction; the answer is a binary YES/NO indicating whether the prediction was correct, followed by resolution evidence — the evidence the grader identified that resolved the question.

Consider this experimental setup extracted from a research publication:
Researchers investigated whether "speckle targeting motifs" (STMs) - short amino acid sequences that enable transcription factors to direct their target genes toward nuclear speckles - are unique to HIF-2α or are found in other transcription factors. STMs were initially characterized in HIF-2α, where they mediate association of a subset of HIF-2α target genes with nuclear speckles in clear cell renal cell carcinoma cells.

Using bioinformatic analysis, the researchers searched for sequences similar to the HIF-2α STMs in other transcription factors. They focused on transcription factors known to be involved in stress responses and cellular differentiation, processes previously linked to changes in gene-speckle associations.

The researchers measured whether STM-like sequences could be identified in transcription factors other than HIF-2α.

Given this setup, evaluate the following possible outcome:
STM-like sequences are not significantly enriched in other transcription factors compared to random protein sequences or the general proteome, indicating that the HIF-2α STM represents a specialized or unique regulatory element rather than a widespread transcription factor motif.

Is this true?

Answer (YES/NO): NO